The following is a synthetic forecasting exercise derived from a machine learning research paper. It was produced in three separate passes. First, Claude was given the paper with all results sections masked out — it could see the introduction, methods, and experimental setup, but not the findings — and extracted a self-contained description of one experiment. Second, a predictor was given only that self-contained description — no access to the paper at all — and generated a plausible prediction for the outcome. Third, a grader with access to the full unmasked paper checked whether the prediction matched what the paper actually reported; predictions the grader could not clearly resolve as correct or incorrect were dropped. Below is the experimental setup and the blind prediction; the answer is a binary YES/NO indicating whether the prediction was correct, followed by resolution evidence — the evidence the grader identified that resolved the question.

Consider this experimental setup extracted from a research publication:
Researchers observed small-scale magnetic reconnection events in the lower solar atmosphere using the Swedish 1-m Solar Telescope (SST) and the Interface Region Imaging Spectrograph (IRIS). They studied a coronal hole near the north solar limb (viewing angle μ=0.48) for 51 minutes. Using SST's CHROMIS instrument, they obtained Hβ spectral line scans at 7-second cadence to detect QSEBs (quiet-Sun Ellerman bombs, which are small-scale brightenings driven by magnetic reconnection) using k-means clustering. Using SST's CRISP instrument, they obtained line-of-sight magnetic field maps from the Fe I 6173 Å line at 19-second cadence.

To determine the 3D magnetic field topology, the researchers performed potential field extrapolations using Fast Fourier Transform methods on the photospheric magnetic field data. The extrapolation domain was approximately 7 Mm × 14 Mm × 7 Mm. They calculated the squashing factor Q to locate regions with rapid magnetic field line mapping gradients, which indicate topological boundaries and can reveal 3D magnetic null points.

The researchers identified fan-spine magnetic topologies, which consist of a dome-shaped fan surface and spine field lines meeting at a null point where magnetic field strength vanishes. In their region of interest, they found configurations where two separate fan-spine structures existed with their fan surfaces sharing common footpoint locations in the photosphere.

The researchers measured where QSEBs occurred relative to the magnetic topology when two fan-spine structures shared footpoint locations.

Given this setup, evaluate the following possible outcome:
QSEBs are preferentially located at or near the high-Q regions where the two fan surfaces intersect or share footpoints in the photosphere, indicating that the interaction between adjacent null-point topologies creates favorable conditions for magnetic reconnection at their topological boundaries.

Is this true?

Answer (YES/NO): YES